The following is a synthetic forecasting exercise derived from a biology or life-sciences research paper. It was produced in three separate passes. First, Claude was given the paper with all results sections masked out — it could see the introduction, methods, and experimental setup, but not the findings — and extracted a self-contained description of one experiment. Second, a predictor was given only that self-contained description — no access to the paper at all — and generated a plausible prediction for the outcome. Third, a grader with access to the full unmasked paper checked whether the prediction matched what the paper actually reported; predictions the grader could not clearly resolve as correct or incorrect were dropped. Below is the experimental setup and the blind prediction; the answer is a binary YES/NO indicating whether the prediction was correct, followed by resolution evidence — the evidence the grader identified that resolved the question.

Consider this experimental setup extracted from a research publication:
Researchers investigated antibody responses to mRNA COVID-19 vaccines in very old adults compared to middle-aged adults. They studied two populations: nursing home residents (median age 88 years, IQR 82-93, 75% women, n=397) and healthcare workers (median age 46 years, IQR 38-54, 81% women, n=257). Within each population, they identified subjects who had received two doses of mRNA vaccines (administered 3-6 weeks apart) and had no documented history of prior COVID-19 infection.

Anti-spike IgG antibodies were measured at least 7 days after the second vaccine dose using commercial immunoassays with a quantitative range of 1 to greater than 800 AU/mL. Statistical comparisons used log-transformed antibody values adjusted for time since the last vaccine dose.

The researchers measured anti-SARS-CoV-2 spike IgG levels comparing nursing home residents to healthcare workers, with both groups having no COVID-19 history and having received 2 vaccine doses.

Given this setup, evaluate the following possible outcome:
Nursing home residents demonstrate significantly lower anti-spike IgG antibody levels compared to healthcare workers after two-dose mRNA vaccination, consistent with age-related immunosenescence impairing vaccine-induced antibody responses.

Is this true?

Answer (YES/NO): YES